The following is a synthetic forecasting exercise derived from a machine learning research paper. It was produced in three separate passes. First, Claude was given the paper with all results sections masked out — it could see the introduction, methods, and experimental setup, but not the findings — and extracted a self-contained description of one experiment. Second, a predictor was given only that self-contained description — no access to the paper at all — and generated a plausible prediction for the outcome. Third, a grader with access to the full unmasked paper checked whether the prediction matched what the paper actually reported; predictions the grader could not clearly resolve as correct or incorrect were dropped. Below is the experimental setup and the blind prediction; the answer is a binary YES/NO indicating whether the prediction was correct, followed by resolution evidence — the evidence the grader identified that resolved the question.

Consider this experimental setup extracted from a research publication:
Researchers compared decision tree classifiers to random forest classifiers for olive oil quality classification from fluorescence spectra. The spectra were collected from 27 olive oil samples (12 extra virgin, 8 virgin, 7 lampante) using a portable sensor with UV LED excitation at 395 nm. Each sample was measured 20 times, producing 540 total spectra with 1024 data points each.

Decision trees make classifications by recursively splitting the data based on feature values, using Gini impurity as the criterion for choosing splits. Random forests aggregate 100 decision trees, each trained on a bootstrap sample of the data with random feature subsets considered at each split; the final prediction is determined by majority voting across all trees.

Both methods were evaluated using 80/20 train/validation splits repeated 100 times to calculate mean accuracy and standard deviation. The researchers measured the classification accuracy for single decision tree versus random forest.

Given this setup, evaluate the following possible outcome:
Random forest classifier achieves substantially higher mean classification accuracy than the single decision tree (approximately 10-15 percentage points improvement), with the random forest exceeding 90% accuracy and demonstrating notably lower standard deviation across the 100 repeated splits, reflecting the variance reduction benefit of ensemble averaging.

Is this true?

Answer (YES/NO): NO